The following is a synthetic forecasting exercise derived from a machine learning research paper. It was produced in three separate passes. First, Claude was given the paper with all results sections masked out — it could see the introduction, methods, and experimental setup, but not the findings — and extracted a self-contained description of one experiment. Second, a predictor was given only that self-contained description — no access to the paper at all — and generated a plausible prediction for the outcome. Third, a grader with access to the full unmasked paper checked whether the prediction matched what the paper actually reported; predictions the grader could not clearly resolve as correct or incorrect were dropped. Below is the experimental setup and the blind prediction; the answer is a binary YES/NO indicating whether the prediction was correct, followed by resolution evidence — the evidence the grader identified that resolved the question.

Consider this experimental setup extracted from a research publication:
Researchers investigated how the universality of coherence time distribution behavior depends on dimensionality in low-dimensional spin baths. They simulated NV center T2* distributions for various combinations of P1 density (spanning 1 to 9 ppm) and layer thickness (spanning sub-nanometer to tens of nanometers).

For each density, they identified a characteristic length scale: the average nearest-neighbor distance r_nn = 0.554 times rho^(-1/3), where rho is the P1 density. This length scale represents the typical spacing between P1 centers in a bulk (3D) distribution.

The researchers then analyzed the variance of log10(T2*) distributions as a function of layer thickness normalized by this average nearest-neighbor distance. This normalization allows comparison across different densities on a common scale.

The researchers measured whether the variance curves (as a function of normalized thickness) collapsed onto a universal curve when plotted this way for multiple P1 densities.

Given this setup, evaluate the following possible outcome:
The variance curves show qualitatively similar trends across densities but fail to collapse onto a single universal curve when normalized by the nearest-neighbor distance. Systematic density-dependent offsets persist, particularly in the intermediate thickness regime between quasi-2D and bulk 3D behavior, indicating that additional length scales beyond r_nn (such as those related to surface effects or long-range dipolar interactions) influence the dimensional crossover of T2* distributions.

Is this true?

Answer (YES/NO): NO